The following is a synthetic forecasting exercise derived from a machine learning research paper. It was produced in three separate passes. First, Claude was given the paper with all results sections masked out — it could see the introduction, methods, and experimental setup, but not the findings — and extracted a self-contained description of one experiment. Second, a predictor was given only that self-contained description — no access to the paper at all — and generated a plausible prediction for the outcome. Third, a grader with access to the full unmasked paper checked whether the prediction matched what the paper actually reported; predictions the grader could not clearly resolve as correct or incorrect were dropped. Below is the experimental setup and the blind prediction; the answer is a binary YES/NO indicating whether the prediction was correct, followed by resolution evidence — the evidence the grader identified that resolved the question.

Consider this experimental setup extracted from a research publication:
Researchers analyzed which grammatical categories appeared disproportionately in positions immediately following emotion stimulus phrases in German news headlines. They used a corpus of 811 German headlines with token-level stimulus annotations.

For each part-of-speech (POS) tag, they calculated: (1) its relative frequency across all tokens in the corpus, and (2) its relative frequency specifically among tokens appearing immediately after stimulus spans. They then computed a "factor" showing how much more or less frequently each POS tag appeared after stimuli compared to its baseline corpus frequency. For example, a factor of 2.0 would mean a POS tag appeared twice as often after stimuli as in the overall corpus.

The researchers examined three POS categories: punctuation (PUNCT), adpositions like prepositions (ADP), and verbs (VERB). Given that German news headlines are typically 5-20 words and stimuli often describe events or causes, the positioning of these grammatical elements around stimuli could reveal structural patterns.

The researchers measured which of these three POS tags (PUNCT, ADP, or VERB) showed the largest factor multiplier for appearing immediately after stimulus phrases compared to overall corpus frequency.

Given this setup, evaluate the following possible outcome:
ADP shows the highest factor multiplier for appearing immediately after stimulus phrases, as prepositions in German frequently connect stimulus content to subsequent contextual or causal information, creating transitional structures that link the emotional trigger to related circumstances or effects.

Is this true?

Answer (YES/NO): NO